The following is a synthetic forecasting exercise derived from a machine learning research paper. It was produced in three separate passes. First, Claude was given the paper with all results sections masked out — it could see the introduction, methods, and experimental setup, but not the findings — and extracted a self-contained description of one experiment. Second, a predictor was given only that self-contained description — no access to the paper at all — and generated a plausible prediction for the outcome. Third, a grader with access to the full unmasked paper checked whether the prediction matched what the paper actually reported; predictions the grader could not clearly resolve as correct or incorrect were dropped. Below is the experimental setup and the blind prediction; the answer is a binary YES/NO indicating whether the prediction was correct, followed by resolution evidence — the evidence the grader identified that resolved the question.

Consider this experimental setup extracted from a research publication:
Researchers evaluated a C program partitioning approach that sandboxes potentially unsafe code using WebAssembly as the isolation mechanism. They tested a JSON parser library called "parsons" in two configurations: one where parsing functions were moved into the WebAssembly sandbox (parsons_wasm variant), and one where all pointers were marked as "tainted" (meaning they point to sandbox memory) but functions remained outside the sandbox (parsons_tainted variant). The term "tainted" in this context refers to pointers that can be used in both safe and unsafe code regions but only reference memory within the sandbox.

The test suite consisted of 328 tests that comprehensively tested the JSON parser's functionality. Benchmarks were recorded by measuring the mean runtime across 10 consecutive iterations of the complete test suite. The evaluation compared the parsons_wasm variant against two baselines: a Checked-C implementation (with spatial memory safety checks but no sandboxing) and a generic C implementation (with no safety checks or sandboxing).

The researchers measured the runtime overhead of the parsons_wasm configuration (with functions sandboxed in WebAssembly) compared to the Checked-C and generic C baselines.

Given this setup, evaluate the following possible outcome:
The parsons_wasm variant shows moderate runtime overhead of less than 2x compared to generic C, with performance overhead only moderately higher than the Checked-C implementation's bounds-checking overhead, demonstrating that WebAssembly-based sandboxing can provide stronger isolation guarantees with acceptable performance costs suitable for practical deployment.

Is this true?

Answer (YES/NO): NO